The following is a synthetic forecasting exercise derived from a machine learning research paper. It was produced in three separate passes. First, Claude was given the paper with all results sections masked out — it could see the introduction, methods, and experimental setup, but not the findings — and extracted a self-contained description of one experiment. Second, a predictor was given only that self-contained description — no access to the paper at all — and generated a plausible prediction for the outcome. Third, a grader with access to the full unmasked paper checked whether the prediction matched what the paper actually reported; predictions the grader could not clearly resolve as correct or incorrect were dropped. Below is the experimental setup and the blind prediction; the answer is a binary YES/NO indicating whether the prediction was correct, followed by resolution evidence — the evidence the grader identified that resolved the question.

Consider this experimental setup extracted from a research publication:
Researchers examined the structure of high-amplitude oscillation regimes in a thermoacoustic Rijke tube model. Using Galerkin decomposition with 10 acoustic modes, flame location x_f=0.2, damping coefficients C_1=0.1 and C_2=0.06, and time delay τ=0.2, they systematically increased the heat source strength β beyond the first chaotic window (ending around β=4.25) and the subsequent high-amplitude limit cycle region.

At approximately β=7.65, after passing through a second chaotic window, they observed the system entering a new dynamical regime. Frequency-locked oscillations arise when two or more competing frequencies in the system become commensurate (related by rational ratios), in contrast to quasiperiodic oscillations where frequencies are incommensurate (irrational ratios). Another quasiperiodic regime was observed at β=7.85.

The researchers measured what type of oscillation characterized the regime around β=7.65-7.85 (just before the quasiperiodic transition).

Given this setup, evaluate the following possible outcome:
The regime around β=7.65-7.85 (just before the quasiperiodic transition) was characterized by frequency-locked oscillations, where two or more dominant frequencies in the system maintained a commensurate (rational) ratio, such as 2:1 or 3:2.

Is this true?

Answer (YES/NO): YES